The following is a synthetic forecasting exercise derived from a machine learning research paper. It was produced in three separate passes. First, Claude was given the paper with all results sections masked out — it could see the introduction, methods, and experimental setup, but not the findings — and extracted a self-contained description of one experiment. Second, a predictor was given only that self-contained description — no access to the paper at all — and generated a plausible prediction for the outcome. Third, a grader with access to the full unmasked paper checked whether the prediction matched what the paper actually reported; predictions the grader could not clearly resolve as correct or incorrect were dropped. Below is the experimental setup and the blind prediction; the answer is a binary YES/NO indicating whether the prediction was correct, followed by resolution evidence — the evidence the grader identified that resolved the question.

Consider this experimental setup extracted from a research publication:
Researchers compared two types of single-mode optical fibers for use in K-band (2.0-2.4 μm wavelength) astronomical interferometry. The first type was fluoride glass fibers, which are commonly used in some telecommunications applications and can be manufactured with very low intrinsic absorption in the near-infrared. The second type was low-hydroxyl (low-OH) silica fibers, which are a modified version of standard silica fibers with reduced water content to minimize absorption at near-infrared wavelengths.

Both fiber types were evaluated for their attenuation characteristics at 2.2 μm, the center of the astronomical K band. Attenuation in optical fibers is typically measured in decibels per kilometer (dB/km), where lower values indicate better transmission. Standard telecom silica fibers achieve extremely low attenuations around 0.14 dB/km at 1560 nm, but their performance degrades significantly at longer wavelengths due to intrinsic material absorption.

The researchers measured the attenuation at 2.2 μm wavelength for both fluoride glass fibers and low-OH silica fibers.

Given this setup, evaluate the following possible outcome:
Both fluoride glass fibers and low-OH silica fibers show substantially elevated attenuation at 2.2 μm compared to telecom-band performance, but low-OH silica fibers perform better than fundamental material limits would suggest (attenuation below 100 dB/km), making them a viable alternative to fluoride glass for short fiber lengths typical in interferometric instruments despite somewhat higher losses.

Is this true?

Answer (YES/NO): NO